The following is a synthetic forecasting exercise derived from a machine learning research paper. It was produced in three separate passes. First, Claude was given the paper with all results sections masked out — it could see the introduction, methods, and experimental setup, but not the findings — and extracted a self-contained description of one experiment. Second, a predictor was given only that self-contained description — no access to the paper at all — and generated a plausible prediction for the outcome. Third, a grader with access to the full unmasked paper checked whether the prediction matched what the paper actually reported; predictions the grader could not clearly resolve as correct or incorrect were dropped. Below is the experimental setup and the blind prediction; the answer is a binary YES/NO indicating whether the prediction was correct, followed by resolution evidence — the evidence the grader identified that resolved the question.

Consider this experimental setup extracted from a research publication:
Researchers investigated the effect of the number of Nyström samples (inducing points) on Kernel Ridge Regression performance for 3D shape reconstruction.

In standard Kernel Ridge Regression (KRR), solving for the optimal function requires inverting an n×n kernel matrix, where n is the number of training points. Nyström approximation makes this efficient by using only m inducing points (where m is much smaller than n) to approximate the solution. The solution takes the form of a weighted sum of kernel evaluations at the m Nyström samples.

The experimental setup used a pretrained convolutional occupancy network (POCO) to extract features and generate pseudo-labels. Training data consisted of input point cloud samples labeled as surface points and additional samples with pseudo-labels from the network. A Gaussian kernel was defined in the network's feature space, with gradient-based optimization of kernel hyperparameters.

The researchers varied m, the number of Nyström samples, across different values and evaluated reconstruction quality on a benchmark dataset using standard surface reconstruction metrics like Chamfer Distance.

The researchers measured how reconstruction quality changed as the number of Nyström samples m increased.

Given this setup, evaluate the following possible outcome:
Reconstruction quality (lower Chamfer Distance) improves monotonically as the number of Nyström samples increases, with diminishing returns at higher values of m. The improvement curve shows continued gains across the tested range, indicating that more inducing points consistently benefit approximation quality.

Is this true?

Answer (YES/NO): NO